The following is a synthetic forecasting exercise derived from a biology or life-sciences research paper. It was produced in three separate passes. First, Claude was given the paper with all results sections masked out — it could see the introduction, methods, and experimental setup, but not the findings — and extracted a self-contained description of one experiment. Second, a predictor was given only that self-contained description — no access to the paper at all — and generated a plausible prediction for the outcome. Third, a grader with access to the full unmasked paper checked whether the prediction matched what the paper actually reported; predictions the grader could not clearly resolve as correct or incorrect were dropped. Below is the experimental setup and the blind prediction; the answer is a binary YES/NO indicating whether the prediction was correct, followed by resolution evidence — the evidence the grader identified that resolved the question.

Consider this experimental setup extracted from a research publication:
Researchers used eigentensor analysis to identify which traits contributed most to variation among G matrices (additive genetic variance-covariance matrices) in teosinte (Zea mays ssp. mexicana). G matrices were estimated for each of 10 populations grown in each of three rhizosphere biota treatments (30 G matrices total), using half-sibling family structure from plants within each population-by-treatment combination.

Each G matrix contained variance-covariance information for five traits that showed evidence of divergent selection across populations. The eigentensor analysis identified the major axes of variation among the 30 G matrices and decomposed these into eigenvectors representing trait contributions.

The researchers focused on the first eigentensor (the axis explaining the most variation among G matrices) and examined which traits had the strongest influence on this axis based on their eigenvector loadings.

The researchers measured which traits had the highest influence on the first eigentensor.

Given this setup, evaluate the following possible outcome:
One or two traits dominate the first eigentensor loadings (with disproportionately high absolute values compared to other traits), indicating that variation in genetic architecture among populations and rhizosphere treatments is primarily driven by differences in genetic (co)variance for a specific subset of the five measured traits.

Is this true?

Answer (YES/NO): YES